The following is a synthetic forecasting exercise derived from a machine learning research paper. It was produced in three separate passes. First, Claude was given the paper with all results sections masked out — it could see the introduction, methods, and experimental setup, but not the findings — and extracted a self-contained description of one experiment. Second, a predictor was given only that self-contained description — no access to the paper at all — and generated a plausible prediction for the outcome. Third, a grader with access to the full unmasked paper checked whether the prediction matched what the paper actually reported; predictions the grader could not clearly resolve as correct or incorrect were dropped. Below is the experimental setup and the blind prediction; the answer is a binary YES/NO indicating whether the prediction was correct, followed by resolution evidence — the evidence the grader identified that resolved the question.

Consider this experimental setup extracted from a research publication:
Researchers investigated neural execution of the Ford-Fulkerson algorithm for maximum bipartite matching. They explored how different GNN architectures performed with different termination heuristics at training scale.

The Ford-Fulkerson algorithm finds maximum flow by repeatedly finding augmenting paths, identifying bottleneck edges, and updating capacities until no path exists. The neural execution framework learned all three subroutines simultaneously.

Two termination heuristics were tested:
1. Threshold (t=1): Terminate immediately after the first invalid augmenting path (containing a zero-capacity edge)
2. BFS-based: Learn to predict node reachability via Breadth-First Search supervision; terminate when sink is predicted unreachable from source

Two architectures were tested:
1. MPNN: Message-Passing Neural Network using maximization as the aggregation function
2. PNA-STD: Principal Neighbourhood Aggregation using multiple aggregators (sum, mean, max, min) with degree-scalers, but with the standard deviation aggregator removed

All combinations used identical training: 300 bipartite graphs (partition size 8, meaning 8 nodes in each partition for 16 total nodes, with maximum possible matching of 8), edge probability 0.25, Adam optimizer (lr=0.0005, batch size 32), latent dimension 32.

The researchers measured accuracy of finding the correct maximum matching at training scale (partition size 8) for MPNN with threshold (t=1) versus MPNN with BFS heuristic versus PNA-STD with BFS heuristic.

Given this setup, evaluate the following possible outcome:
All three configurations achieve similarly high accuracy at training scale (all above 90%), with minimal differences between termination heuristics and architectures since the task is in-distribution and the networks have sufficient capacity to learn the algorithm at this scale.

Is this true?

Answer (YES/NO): YES